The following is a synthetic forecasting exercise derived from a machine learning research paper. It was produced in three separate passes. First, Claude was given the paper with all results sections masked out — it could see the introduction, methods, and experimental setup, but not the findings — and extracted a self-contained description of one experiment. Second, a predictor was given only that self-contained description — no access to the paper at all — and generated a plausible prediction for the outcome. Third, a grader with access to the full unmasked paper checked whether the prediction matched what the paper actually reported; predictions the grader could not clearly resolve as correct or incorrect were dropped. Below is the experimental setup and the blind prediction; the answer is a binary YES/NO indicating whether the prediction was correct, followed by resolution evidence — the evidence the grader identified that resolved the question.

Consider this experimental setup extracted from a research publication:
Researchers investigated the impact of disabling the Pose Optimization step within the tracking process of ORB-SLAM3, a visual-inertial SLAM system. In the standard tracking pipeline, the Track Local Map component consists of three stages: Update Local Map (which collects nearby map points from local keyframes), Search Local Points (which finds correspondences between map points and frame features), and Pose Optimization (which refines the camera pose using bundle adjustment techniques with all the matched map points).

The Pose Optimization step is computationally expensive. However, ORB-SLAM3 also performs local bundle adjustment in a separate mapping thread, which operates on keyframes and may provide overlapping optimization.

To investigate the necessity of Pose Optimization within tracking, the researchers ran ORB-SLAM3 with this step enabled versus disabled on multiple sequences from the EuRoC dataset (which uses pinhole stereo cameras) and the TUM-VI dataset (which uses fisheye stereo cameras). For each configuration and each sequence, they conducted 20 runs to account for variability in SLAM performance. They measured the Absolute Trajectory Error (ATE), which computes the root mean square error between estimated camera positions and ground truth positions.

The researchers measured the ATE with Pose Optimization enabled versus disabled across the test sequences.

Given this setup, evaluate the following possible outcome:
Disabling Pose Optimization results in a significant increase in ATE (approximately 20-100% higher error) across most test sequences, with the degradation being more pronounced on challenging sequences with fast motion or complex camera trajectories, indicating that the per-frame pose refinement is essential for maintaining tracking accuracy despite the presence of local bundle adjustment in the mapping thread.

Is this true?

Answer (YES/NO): NO